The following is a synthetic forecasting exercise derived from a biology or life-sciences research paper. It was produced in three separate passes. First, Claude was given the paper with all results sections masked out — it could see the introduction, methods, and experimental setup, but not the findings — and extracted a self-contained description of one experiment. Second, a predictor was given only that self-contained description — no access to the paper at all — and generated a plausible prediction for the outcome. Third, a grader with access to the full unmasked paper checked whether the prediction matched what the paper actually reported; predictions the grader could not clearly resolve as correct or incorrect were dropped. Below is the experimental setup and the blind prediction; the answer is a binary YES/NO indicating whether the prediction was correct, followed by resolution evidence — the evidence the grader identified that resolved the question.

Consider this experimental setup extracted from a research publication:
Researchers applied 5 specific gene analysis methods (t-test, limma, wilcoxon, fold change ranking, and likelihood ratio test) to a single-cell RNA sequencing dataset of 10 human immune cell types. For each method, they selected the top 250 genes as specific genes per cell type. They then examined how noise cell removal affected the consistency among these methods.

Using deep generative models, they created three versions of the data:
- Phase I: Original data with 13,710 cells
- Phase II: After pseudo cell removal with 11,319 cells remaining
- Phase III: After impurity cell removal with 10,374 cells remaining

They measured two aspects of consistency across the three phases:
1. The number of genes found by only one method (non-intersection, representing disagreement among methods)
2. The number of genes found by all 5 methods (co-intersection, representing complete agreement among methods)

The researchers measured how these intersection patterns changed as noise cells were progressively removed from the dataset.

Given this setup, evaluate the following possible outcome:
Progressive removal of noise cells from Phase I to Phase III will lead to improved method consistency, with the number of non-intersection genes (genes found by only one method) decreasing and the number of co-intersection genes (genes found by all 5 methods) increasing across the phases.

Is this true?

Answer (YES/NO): YES